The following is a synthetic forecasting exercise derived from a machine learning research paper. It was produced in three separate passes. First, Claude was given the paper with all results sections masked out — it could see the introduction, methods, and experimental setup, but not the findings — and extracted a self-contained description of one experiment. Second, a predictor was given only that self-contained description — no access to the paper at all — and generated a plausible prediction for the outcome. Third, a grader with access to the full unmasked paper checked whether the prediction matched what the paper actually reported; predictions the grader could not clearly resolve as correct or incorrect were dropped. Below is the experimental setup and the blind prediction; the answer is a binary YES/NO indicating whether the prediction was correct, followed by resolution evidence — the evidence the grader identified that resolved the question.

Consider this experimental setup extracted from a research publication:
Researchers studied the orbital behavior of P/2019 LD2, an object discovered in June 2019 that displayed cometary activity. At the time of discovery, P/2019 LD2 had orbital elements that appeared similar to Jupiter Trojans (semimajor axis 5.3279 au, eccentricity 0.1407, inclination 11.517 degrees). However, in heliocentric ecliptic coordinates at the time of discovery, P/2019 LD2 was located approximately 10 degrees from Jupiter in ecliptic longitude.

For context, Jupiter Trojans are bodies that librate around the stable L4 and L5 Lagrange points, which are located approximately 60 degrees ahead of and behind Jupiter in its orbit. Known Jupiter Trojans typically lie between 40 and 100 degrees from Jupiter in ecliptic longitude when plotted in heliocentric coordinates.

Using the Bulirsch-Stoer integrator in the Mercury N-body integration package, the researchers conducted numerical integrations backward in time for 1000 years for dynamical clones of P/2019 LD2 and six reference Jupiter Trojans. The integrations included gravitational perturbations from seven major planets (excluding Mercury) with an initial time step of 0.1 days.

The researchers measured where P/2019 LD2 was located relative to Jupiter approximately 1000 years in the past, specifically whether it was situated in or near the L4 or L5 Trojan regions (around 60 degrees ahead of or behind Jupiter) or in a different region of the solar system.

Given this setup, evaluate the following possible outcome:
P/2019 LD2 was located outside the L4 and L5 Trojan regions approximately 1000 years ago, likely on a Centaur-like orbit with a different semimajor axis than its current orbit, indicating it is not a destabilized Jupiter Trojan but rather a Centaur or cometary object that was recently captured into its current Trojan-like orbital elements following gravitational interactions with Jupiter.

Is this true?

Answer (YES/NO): YES